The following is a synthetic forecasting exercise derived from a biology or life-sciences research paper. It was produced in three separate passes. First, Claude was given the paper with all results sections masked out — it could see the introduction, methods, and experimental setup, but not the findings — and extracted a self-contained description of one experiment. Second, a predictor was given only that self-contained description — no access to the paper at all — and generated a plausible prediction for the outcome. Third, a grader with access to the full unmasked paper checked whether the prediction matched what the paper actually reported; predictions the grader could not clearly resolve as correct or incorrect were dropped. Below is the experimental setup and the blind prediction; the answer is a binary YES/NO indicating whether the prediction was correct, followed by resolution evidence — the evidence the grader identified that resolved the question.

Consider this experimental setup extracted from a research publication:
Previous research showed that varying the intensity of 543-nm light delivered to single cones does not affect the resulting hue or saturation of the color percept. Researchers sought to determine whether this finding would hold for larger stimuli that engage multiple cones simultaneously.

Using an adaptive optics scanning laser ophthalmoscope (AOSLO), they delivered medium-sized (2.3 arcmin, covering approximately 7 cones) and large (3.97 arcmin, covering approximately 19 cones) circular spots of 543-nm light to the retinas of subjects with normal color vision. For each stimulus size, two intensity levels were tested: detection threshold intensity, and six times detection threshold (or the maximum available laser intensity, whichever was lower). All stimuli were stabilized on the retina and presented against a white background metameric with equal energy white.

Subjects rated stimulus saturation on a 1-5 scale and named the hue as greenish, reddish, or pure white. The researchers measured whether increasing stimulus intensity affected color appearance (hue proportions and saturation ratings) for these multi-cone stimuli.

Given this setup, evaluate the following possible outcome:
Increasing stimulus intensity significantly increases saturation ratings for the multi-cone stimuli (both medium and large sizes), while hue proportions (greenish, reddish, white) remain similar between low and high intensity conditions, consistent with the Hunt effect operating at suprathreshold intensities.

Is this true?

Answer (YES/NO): NO